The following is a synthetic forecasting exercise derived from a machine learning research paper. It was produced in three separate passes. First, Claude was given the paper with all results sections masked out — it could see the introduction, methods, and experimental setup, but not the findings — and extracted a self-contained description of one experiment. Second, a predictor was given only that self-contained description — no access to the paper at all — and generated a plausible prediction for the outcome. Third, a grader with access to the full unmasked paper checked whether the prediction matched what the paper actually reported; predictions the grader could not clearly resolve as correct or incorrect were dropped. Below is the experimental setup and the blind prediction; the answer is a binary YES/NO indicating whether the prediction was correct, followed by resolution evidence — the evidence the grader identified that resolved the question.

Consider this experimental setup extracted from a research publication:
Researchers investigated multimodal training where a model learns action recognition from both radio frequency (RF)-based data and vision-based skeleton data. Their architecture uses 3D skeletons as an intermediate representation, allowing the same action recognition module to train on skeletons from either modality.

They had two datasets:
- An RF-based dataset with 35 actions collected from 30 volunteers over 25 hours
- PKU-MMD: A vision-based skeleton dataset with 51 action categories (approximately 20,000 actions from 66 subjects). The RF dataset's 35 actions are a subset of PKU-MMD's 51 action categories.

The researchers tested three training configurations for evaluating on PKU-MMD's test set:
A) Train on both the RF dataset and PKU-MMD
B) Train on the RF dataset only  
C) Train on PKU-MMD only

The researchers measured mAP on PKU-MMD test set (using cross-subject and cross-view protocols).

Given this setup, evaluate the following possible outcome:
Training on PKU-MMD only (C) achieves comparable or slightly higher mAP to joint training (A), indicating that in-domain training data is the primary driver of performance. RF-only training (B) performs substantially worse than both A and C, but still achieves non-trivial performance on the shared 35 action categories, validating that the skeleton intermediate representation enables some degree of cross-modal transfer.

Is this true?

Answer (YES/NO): NO